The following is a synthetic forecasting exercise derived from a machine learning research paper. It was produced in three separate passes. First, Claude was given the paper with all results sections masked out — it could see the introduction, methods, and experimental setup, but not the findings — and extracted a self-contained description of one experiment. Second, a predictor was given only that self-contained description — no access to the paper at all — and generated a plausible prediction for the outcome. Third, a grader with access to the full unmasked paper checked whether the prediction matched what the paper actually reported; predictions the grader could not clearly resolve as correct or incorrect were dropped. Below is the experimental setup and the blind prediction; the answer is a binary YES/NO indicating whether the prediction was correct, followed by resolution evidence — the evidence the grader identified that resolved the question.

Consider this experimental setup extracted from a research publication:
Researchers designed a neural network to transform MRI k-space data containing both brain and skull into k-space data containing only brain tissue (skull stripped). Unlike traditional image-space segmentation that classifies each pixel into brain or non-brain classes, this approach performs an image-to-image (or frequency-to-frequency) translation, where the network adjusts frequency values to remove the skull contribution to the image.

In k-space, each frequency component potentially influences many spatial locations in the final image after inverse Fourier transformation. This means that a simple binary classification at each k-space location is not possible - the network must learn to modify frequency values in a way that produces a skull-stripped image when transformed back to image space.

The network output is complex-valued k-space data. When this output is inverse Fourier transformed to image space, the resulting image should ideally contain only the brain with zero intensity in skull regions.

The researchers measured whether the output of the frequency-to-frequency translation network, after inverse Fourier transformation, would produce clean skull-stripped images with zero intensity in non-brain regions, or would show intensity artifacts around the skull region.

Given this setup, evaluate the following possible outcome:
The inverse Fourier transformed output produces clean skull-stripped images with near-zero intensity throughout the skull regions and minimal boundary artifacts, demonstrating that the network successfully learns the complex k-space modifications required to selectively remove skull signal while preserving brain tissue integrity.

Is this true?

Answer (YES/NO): NO